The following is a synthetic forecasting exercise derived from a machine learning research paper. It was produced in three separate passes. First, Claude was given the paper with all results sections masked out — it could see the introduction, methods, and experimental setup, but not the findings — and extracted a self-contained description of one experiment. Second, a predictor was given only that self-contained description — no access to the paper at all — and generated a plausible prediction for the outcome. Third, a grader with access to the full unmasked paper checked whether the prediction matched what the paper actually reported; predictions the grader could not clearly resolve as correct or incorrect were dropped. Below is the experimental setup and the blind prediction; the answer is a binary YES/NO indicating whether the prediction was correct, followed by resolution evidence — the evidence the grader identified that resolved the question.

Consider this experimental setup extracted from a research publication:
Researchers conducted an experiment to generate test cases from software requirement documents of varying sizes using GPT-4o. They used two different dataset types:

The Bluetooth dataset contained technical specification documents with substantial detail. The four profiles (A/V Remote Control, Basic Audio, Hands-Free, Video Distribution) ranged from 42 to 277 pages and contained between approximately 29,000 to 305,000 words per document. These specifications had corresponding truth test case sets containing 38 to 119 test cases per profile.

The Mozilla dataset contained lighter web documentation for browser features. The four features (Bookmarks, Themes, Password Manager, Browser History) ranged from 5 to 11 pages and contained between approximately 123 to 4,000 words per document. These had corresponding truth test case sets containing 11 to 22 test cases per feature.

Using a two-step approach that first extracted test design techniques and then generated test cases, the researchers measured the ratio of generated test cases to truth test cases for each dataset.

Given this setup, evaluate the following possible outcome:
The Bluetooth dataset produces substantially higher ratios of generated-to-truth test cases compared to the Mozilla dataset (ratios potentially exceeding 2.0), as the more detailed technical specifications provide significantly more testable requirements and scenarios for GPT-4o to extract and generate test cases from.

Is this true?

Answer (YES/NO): NO